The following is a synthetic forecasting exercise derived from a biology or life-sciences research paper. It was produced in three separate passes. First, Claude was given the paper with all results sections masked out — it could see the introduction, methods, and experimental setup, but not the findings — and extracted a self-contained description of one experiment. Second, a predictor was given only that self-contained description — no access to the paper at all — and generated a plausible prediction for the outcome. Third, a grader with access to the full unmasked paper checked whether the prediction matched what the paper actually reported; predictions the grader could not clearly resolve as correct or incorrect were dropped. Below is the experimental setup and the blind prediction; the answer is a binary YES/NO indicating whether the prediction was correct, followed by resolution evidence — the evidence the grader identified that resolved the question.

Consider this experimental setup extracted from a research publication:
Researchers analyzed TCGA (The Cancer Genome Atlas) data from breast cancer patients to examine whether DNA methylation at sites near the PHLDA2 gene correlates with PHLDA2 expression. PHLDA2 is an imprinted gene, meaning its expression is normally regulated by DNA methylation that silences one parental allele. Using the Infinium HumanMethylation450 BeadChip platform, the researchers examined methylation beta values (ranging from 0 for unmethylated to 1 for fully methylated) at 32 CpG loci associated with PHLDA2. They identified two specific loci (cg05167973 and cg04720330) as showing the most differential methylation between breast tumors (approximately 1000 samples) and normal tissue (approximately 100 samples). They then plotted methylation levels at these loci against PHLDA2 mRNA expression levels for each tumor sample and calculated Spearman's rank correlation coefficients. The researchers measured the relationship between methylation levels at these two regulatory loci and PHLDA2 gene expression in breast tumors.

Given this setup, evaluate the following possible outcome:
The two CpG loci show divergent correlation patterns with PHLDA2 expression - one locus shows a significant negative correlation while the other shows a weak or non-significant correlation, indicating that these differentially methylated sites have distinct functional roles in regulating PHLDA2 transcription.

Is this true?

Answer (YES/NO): NO